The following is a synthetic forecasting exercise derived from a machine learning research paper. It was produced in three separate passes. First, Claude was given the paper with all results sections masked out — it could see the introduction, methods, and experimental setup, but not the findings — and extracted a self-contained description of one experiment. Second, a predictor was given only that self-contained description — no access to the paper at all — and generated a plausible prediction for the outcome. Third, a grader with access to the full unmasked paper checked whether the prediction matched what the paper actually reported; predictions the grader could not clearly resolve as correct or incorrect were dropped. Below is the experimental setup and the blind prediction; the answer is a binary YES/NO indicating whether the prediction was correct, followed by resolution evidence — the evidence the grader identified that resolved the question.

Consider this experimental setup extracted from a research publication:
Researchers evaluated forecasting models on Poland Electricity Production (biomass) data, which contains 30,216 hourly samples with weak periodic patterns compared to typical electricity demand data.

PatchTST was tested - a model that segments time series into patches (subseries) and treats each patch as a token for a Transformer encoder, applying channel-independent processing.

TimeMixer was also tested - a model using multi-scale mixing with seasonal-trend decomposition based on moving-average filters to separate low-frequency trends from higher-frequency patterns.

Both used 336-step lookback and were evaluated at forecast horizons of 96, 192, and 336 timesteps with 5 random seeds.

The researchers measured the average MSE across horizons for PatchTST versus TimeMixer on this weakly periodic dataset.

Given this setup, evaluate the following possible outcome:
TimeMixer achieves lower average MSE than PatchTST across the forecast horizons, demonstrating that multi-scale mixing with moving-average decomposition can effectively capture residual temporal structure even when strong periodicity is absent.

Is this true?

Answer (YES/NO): YES